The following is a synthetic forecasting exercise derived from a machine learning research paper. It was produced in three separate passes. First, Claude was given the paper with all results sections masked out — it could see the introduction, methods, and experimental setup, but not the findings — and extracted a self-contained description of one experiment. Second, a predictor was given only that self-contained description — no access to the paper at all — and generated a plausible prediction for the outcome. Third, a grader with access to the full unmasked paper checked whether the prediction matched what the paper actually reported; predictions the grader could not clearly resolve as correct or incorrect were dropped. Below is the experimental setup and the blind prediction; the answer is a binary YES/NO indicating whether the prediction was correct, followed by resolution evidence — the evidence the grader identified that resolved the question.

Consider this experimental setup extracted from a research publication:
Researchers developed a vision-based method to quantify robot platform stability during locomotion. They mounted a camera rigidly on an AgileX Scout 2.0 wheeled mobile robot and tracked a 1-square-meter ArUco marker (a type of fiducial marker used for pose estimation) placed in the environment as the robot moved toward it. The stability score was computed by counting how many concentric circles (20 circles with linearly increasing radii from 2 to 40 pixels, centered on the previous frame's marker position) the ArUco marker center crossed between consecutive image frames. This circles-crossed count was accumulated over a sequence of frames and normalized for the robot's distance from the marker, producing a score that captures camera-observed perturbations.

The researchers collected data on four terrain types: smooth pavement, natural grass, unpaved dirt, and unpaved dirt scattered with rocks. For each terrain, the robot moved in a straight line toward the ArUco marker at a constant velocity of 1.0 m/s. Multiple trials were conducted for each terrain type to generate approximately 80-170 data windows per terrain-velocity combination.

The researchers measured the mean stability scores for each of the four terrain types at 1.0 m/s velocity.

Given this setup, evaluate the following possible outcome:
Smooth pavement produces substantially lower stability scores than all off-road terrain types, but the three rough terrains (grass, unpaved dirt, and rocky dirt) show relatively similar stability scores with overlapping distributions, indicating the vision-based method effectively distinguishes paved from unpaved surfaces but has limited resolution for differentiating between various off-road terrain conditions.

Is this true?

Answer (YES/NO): NO